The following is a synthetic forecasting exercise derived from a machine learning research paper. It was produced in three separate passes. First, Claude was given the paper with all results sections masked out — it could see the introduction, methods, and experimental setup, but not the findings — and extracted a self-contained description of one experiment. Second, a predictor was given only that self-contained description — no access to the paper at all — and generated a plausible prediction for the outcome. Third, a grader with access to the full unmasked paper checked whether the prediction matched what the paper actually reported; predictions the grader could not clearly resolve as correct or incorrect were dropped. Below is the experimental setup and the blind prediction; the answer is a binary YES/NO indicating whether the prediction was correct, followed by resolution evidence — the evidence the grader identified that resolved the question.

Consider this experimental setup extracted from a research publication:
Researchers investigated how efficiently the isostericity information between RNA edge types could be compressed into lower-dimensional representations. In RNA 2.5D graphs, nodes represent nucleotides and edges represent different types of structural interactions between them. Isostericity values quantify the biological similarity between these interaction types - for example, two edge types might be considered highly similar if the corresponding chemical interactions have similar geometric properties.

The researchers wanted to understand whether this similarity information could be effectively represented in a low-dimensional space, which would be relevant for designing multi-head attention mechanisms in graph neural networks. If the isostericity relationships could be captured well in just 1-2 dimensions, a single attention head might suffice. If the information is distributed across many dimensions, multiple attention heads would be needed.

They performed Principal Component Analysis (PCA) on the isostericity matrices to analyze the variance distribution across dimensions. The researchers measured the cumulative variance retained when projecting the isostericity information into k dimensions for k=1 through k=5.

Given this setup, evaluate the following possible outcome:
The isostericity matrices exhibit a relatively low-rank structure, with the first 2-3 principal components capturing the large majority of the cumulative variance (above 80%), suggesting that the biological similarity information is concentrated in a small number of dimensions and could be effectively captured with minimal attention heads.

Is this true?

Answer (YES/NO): NO